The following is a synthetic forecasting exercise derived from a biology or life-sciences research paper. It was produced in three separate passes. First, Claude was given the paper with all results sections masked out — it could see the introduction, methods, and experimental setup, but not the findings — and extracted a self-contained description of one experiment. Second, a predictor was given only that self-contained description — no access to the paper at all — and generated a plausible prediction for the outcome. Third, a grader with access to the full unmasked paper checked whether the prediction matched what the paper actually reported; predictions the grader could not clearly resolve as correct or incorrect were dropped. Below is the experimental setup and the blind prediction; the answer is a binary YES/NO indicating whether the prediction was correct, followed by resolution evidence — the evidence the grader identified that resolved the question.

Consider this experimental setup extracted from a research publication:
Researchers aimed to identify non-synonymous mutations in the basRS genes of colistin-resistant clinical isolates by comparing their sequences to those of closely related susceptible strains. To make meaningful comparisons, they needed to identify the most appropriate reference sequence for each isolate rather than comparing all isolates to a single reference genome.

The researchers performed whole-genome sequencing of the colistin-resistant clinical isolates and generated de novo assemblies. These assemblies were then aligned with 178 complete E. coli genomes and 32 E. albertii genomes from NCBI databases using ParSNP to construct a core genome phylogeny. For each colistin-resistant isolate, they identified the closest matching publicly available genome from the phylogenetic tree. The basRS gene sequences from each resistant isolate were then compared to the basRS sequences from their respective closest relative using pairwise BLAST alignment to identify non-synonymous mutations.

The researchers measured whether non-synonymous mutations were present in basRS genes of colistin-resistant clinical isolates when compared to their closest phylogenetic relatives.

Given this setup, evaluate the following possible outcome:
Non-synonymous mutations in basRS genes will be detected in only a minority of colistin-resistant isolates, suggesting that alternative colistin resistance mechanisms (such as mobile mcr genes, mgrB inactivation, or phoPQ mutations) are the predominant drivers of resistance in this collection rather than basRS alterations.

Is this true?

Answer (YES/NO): NO